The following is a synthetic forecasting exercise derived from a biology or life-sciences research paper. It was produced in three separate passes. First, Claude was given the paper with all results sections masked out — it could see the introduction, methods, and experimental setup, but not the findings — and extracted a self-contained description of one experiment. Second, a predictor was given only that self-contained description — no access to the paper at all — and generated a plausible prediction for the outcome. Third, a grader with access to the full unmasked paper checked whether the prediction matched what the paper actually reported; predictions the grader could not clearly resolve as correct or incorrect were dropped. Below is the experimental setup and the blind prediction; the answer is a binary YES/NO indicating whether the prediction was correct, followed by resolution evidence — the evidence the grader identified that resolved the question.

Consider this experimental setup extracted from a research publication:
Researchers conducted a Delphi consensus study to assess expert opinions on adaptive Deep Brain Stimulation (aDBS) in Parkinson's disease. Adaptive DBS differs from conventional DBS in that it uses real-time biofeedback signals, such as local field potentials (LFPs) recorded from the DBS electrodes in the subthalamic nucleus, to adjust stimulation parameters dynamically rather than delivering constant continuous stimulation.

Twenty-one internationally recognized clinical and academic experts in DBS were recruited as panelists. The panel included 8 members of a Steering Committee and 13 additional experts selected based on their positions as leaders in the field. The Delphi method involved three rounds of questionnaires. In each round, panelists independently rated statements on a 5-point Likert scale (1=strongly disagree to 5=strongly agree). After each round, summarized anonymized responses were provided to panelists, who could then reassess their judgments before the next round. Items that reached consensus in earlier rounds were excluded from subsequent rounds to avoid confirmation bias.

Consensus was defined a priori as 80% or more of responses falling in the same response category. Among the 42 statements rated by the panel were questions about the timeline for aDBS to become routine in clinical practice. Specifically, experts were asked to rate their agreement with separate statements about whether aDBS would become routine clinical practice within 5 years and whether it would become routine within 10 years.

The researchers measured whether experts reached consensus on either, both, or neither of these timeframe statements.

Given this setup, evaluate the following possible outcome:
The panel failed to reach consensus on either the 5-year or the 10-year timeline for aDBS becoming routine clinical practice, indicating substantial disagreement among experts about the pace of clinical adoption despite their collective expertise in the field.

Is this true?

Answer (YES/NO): NO